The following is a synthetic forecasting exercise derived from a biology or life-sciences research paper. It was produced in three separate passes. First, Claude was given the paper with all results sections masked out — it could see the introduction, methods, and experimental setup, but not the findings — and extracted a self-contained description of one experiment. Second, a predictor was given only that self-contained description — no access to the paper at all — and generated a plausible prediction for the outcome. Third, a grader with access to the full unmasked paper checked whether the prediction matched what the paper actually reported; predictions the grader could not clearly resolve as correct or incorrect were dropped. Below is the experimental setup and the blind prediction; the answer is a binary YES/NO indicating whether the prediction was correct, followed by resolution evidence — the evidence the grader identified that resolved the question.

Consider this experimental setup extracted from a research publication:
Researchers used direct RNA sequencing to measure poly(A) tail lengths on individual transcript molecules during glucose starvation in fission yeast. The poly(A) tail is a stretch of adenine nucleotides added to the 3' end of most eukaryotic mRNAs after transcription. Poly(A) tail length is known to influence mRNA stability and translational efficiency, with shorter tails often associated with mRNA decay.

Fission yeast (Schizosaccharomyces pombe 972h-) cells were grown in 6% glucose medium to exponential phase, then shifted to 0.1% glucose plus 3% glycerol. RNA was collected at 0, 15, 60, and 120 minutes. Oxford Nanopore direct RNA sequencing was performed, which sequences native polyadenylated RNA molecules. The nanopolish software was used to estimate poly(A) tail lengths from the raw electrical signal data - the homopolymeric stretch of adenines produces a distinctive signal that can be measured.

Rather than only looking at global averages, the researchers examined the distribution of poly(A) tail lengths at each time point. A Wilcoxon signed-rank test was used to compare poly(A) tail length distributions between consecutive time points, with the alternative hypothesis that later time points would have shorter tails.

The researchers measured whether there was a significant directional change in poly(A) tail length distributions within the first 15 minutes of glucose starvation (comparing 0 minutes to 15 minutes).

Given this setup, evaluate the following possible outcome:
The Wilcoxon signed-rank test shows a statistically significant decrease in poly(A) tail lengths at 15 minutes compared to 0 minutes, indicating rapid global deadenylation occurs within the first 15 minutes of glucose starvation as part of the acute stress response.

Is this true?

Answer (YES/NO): YES